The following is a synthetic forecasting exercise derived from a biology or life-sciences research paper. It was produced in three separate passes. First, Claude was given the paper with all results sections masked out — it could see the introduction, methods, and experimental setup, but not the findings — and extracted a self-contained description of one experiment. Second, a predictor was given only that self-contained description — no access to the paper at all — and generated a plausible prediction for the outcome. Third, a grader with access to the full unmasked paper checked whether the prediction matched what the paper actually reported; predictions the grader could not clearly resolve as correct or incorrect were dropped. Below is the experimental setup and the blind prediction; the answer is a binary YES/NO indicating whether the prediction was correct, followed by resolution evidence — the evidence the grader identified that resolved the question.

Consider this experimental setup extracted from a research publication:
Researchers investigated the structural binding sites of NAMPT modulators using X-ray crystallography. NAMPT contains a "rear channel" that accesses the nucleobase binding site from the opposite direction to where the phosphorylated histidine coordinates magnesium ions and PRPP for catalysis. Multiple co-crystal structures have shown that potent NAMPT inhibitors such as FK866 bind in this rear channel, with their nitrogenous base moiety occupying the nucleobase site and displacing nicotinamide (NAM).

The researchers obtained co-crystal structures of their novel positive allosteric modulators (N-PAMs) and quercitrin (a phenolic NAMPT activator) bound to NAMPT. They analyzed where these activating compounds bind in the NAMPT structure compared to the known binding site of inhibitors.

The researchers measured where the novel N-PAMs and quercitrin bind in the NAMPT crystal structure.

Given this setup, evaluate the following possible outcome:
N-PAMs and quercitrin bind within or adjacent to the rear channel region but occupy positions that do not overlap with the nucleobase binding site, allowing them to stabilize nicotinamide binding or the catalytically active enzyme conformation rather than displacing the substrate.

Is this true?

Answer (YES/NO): YES